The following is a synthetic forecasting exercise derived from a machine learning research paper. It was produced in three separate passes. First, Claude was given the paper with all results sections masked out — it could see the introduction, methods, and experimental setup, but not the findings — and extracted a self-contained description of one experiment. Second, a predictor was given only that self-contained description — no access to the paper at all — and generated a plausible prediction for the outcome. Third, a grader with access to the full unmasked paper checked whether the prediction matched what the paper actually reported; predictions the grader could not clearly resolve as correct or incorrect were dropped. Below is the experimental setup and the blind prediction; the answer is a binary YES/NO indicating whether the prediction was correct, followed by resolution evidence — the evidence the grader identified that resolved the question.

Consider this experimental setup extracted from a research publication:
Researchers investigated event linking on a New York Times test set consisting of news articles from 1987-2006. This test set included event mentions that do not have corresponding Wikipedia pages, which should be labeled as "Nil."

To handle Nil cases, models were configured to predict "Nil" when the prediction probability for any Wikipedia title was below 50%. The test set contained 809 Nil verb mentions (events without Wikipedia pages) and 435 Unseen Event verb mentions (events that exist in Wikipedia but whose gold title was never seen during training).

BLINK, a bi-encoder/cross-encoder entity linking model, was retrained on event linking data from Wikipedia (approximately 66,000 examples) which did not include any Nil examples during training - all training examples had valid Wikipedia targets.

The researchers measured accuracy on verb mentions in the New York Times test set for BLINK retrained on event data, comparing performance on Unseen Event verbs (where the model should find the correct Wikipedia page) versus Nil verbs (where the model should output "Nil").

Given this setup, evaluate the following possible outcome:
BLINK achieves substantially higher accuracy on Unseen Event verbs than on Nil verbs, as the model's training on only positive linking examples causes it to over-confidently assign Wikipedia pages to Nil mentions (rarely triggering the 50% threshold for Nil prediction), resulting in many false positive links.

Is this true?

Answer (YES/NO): NO